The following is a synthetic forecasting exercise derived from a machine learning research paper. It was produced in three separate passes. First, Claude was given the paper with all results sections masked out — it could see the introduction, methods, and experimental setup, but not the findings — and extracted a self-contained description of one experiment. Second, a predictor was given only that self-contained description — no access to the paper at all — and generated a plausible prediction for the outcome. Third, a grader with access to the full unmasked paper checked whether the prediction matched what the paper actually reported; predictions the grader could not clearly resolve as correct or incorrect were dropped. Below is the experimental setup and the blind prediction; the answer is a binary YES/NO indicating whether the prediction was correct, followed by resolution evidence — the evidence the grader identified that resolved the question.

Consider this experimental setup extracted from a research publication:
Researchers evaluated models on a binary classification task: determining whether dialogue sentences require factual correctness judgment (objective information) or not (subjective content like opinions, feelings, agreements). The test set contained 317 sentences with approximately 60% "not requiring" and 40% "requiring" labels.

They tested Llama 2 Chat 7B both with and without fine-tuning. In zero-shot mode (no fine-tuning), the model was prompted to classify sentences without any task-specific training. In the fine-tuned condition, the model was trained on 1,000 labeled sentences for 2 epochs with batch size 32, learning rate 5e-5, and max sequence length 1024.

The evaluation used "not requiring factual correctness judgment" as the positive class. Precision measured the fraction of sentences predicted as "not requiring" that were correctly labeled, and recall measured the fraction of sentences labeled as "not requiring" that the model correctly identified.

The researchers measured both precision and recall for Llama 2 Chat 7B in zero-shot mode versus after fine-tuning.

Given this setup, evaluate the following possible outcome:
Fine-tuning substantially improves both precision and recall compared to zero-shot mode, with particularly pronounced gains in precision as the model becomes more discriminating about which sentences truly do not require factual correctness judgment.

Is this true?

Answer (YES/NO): NO